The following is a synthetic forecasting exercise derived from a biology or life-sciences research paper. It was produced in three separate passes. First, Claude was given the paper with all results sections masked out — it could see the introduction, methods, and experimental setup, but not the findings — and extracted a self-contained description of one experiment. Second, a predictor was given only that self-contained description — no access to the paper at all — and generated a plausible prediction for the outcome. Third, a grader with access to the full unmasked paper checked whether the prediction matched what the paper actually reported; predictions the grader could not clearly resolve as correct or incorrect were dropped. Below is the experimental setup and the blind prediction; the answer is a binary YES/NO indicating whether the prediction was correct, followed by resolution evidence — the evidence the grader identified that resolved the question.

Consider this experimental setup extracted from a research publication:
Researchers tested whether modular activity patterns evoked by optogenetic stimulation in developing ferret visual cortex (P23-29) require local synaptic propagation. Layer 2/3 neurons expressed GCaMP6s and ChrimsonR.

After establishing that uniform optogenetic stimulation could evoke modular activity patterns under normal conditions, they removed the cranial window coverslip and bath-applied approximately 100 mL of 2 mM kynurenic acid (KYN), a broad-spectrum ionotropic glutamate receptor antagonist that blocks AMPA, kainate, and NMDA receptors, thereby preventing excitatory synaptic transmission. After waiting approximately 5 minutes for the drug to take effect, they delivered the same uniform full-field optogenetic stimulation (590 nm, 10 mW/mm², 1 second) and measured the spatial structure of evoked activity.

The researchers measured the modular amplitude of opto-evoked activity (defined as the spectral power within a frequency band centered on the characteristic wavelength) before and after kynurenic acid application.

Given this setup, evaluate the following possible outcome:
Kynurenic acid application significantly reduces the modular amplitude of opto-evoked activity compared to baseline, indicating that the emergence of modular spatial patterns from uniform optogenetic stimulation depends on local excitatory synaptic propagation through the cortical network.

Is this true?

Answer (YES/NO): YES